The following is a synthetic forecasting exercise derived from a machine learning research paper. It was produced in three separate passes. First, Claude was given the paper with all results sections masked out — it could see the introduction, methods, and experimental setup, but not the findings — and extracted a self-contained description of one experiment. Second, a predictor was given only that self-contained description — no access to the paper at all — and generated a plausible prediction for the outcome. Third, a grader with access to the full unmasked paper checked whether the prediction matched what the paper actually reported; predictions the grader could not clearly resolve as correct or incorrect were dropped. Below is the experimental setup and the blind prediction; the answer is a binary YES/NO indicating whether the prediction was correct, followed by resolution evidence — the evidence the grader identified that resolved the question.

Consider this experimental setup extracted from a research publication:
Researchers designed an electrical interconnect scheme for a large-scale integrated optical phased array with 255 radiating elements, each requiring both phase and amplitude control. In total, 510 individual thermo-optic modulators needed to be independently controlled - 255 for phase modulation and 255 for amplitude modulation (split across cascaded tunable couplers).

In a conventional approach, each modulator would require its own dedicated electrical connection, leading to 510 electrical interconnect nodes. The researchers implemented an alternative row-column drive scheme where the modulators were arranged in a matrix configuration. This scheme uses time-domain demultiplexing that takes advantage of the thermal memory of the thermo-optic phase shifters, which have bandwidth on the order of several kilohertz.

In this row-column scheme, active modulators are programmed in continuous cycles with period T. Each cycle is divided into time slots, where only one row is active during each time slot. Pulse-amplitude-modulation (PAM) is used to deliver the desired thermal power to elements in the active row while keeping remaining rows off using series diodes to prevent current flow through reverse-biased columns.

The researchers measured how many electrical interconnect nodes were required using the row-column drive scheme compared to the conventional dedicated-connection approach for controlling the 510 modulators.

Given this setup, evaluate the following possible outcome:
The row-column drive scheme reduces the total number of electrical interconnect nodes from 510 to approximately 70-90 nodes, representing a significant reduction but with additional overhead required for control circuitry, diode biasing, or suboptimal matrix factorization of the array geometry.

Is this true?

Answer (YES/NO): NO